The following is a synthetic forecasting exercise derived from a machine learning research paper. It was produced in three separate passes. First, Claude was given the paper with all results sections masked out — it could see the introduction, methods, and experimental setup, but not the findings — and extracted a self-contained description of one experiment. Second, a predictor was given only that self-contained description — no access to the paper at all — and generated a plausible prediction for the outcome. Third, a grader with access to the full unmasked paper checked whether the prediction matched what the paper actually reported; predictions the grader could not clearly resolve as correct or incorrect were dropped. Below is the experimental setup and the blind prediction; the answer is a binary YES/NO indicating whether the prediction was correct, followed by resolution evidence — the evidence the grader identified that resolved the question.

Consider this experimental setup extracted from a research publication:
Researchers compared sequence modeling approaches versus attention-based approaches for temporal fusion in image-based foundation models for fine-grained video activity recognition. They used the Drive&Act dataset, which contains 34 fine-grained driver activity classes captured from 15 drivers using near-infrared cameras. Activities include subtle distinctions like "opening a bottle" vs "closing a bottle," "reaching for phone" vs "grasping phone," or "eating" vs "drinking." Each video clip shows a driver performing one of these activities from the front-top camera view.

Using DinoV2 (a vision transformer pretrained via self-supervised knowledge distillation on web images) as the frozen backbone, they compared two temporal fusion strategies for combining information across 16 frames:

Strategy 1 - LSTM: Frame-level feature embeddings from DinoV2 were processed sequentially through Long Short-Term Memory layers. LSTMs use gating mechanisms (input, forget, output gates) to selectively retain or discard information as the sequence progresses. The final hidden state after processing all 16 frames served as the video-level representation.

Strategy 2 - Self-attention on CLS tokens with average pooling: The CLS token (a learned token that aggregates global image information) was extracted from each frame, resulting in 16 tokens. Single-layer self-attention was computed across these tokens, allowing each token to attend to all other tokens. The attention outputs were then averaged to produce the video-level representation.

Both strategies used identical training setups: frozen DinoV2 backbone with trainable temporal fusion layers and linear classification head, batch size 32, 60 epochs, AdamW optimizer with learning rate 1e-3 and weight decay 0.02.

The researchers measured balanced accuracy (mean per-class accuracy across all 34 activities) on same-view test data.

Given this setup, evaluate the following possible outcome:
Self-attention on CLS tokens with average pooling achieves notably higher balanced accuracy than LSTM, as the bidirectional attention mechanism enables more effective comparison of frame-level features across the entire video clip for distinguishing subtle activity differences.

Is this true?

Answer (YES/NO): NO